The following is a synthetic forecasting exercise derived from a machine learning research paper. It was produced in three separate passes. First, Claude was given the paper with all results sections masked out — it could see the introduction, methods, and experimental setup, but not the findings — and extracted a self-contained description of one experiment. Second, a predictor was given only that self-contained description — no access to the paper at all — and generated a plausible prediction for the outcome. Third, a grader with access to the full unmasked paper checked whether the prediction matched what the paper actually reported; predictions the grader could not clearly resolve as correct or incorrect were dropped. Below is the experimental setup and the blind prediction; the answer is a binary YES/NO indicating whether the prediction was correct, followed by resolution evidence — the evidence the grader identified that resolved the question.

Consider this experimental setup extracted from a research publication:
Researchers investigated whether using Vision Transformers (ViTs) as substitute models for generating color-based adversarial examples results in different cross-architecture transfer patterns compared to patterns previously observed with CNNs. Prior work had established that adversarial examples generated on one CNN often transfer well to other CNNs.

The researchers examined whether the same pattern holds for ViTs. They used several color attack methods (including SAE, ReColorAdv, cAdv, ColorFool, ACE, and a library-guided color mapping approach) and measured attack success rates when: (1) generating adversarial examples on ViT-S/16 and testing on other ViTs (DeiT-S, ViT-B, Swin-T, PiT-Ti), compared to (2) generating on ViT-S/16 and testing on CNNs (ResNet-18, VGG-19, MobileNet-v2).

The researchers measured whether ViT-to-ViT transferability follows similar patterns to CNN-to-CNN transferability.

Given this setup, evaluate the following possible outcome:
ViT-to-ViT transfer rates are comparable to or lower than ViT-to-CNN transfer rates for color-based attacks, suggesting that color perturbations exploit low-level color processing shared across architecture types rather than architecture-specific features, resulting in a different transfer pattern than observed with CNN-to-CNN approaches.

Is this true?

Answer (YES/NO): YES